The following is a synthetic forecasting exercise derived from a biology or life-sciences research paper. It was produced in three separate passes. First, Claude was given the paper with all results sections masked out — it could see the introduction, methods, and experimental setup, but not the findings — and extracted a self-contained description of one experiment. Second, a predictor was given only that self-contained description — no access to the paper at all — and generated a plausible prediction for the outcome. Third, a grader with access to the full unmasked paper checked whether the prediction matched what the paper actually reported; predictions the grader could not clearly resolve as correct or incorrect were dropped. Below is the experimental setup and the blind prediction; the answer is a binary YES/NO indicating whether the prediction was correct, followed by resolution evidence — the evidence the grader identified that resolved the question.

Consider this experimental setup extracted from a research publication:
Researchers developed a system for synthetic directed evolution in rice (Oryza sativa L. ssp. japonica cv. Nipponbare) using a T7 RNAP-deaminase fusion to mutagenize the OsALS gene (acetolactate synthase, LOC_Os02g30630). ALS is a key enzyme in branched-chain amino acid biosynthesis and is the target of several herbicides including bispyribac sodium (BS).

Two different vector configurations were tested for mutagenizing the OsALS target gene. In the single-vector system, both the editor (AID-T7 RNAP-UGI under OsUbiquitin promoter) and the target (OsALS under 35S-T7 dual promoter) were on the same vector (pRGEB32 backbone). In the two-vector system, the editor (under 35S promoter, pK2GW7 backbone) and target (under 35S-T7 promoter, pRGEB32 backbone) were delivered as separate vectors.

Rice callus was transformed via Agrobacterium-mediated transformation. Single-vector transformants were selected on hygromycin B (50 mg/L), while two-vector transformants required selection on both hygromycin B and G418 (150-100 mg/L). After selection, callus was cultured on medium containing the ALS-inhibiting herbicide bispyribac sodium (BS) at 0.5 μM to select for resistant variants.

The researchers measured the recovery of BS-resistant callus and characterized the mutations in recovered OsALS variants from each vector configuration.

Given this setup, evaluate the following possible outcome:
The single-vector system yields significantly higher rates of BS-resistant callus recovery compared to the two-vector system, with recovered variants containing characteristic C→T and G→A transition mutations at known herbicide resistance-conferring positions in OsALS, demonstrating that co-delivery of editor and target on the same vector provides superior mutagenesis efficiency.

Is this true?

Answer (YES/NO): NO